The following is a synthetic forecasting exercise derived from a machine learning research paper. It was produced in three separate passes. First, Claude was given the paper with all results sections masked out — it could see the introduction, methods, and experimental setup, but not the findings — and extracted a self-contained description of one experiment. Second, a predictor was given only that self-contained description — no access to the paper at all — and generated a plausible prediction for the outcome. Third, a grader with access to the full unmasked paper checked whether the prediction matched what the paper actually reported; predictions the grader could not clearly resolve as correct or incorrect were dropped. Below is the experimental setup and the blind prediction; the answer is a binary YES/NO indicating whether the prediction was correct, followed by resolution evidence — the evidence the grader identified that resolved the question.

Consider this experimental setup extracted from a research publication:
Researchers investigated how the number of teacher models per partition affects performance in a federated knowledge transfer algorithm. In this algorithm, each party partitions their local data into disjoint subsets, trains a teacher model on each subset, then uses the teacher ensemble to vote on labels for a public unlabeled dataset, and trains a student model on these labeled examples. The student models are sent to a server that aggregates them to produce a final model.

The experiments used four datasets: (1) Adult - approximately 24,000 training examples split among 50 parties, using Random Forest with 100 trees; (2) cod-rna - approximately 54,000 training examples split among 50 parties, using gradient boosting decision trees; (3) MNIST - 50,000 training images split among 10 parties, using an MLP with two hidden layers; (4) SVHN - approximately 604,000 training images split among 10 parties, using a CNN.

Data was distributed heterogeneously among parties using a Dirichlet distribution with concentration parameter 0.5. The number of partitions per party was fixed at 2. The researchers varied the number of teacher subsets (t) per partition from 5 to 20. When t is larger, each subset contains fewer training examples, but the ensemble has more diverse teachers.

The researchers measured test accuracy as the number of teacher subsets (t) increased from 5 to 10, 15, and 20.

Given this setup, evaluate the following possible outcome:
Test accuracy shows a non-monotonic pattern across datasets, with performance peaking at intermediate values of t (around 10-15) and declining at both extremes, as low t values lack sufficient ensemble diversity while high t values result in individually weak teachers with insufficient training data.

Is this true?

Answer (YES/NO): NO